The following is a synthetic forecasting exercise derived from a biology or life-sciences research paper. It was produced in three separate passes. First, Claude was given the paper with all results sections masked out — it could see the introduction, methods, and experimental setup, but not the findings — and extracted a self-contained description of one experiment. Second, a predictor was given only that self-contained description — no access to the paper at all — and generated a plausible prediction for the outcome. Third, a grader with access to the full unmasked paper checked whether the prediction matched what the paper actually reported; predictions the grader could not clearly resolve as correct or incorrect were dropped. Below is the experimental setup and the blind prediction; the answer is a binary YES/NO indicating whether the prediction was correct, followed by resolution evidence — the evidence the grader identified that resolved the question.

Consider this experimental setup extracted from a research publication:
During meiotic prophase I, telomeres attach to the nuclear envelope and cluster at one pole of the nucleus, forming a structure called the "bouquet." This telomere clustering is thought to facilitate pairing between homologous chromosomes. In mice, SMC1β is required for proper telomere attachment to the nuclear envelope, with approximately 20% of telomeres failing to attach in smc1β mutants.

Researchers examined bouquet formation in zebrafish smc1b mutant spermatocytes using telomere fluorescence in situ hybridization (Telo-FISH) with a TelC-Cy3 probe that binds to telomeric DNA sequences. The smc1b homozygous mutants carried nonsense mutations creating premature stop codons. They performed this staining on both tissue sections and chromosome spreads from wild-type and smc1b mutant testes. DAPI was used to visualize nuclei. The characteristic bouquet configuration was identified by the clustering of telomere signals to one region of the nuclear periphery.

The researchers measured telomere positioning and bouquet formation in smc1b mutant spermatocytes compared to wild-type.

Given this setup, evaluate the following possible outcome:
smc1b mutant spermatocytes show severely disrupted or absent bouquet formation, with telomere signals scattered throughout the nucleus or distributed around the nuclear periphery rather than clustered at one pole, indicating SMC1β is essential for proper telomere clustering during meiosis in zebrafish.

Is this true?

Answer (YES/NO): NO